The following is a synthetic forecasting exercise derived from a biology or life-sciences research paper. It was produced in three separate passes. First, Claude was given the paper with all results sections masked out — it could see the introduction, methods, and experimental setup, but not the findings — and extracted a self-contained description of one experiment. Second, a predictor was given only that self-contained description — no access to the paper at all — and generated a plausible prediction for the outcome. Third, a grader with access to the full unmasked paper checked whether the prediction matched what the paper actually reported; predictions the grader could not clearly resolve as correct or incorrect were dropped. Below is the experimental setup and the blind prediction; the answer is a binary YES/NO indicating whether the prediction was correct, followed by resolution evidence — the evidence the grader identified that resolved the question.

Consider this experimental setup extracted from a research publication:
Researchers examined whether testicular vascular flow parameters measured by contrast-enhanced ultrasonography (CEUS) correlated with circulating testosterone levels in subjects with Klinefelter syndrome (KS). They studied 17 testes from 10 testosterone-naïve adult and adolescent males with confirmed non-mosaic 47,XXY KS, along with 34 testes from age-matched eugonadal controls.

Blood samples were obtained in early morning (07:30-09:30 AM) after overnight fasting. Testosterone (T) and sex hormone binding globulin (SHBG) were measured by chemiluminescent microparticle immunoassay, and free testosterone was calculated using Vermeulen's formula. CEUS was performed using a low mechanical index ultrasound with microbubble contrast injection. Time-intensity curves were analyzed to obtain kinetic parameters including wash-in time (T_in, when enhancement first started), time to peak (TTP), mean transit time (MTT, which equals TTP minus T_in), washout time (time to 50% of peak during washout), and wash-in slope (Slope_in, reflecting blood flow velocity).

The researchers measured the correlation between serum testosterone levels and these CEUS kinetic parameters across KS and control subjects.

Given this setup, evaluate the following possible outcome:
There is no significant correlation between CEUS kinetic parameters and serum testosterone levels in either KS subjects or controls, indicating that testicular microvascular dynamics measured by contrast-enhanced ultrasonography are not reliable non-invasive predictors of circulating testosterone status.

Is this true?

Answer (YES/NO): NO